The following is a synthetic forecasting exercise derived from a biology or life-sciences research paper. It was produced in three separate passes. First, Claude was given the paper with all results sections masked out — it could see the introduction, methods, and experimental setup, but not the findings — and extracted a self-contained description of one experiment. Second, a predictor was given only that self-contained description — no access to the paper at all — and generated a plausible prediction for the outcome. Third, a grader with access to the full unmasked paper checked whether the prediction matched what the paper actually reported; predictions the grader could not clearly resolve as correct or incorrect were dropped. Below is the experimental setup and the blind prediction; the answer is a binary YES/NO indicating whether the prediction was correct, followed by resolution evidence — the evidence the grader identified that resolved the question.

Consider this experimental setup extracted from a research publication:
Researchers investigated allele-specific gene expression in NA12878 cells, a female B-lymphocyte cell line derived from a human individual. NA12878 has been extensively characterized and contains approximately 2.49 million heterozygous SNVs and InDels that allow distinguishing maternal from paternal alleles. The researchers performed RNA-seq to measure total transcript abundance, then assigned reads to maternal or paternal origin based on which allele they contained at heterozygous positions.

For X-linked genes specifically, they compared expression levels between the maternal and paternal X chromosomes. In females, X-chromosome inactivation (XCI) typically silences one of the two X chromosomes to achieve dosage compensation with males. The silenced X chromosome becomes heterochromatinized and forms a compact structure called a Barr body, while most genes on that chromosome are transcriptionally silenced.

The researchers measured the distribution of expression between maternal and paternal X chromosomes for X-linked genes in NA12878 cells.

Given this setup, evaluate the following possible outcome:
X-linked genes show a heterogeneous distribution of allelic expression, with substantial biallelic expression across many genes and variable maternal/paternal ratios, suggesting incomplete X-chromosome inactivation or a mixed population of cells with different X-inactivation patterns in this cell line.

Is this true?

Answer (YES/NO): NO